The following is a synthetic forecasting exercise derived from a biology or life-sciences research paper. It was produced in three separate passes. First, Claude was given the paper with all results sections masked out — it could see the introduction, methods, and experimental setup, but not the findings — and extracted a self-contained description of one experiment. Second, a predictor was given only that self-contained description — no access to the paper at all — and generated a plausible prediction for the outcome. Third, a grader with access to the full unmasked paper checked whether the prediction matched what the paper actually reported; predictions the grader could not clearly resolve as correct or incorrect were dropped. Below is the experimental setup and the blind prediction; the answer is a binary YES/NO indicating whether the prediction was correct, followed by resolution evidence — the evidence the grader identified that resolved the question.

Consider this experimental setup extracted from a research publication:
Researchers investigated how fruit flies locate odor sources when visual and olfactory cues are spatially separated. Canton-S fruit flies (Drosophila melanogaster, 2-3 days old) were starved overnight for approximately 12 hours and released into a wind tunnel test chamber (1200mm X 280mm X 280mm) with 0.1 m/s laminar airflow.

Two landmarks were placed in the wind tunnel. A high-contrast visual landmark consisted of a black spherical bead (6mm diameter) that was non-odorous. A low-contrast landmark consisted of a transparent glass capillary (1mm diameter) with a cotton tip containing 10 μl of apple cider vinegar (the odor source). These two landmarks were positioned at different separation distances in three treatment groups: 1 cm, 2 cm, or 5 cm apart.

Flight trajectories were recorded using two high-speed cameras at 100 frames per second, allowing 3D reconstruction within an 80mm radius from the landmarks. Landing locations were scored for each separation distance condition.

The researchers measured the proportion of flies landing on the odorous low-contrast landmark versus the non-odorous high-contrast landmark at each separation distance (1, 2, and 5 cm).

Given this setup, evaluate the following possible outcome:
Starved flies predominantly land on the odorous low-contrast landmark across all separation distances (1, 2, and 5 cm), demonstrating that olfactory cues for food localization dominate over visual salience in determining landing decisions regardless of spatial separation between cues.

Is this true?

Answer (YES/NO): NO